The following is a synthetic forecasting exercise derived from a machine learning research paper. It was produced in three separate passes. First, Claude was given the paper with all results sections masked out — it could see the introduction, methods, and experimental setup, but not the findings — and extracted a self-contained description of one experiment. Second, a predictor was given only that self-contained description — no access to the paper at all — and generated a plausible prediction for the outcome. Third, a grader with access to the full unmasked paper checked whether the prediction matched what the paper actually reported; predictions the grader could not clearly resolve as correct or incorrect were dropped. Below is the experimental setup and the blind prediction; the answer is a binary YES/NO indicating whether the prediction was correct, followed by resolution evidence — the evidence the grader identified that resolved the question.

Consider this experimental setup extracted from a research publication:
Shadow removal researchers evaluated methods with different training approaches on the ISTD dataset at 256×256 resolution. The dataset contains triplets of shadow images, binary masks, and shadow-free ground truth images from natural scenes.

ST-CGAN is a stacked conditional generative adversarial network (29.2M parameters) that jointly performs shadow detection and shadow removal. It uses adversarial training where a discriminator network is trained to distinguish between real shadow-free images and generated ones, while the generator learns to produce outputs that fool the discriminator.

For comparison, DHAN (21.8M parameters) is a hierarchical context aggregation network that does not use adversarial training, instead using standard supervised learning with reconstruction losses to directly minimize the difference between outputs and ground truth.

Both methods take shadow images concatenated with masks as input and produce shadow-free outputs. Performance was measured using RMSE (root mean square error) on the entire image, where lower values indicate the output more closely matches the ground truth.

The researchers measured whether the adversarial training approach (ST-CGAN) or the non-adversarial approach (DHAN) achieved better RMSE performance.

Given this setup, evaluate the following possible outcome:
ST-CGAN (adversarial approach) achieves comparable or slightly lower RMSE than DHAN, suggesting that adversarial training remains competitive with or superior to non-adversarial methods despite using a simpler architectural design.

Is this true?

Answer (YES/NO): NO